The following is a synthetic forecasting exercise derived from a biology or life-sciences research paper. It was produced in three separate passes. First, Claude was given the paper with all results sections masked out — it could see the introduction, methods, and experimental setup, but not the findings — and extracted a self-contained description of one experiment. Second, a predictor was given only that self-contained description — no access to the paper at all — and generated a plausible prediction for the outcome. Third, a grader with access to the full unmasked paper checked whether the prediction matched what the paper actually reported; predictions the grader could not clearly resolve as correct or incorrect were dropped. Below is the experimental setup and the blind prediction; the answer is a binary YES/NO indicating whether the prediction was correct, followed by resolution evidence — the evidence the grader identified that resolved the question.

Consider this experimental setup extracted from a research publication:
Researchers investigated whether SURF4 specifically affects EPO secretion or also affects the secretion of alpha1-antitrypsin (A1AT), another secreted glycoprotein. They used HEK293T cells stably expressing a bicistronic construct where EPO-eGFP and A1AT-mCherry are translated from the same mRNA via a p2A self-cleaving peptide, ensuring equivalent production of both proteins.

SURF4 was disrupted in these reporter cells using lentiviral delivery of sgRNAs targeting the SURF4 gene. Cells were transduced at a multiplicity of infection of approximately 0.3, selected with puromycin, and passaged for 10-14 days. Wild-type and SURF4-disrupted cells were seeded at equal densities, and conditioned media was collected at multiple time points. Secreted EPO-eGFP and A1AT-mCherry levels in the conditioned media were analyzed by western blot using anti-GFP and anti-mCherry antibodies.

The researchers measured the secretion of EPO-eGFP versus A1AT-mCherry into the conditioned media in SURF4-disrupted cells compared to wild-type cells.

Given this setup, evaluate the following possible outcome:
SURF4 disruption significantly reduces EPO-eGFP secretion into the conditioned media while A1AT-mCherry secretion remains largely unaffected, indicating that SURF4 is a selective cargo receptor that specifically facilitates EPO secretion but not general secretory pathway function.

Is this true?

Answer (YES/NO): YES